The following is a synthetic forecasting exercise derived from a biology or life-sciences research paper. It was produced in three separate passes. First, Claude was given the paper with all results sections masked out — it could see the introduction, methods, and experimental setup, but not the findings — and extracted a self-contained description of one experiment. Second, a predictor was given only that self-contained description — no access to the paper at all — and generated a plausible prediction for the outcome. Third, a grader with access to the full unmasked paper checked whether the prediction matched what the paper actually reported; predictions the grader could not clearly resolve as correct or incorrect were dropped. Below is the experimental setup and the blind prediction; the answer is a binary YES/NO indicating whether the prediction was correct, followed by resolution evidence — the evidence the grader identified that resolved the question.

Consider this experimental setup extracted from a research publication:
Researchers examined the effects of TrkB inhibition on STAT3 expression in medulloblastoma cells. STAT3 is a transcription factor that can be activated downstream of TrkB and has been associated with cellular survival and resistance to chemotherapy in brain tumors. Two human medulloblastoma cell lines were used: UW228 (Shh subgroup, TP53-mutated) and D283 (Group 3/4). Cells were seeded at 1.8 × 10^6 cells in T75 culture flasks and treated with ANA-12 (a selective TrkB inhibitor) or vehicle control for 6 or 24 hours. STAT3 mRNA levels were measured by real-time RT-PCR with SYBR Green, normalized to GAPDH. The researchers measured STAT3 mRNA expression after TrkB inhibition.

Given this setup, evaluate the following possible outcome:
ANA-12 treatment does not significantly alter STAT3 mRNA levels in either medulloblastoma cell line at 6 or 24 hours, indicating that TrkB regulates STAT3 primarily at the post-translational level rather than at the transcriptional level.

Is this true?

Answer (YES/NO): NO